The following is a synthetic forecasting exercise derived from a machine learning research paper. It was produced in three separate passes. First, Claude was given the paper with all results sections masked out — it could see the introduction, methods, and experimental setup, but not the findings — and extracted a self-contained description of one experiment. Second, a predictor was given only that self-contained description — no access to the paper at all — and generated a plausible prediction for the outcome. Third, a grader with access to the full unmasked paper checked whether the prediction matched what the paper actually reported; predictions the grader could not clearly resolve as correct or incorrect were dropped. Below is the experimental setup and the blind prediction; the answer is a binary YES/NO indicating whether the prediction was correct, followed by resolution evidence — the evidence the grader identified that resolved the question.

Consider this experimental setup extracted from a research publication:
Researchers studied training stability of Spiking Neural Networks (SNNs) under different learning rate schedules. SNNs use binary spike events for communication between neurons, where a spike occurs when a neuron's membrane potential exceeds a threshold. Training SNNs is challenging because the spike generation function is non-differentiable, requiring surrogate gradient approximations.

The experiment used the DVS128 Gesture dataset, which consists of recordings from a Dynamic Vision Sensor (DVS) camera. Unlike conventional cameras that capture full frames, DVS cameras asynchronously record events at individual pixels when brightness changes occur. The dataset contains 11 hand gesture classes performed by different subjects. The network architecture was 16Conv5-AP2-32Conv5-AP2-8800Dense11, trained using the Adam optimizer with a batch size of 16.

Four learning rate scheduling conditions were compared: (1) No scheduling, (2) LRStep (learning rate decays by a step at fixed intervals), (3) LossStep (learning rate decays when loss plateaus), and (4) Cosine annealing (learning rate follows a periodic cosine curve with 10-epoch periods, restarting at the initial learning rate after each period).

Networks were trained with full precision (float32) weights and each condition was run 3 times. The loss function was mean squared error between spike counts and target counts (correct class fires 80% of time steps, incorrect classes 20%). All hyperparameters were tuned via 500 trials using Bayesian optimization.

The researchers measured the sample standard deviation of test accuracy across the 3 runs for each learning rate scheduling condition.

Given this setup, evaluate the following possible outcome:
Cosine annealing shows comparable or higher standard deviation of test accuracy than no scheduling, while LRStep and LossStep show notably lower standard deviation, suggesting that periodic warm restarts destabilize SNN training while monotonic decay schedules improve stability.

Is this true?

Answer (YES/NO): NO